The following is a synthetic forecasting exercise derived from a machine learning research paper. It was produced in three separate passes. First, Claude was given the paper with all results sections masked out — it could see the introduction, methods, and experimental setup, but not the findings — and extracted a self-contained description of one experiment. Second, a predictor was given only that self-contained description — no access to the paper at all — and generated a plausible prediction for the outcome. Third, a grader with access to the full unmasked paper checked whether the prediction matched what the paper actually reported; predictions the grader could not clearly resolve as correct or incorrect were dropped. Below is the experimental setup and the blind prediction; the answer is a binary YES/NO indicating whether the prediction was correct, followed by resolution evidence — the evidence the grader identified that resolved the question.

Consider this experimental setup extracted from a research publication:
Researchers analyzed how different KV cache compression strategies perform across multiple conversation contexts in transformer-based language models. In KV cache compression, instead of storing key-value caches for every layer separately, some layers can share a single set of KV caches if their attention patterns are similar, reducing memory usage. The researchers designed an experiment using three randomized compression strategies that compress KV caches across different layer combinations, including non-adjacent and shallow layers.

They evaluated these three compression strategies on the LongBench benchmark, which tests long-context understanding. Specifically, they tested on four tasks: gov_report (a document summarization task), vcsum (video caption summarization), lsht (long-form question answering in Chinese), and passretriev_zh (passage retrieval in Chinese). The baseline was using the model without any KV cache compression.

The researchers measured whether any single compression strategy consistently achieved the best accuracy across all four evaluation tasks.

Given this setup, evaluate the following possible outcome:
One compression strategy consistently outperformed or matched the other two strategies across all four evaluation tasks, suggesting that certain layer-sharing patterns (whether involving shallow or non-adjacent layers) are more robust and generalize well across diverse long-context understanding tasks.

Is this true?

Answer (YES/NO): NO